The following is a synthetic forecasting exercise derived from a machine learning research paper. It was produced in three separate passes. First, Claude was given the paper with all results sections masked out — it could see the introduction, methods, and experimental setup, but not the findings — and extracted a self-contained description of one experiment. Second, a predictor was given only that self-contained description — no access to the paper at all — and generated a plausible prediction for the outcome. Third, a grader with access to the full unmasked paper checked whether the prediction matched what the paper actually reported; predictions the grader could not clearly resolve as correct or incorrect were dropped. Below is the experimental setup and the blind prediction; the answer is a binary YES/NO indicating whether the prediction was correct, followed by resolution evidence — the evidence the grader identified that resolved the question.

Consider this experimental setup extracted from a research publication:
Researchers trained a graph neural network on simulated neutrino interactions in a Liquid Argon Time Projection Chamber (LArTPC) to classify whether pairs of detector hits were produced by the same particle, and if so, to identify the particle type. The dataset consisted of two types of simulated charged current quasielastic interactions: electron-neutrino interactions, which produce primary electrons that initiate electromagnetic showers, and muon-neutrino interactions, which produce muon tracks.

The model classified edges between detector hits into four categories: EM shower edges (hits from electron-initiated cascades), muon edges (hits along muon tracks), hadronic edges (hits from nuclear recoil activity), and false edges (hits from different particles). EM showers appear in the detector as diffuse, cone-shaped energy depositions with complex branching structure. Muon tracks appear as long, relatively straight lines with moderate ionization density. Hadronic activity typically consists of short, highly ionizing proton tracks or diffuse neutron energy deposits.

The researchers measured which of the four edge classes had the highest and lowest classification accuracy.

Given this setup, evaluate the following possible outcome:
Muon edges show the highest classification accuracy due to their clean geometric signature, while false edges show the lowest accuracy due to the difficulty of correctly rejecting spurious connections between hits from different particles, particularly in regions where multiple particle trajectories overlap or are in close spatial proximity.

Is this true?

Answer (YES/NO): NO